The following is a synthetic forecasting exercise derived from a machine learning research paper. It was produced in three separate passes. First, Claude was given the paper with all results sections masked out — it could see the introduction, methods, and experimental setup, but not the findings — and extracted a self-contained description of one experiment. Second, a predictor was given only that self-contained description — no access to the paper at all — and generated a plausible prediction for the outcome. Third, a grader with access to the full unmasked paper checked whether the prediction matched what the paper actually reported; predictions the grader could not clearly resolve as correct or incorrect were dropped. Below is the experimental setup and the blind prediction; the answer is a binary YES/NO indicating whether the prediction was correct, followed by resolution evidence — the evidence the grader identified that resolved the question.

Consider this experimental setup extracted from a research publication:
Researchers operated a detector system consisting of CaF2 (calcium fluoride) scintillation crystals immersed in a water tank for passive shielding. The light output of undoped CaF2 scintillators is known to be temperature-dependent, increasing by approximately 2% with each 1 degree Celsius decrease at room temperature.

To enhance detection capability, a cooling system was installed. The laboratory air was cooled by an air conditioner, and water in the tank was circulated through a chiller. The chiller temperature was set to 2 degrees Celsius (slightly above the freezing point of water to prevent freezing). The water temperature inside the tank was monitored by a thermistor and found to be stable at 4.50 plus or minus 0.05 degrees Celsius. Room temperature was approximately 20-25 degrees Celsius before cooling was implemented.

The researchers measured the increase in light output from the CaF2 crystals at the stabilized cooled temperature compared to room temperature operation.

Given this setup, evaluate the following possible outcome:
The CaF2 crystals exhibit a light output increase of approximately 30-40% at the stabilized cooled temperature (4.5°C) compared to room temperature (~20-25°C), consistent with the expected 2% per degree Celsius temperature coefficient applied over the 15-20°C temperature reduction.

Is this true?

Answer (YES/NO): YES